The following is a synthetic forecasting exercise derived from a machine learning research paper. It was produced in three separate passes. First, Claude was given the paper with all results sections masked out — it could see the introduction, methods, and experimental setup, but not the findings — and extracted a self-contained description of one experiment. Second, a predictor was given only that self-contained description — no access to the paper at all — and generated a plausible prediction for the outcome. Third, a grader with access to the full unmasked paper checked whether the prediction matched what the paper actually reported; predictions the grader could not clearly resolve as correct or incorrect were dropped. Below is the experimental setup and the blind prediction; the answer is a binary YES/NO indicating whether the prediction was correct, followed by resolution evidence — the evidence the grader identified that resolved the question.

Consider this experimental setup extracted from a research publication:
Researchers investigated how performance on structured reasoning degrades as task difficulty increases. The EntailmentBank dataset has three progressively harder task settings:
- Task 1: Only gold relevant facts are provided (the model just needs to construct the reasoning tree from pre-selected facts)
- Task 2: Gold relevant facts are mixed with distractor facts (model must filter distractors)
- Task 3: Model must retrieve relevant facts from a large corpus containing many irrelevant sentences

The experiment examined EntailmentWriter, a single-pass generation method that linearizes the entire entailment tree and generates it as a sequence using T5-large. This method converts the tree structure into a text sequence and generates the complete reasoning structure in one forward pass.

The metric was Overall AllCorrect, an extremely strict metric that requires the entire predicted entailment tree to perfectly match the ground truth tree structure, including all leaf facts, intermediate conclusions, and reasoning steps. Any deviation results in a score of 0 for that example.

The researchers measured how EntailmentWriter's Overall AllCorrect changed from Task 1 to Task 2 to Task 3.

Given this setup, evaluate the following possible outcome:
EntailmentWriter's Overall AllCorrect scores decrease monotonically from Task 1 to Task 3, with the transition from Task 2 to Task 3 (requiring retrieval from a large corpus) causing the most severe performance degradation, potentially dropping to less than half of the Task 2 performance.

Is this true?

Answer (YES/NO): YES